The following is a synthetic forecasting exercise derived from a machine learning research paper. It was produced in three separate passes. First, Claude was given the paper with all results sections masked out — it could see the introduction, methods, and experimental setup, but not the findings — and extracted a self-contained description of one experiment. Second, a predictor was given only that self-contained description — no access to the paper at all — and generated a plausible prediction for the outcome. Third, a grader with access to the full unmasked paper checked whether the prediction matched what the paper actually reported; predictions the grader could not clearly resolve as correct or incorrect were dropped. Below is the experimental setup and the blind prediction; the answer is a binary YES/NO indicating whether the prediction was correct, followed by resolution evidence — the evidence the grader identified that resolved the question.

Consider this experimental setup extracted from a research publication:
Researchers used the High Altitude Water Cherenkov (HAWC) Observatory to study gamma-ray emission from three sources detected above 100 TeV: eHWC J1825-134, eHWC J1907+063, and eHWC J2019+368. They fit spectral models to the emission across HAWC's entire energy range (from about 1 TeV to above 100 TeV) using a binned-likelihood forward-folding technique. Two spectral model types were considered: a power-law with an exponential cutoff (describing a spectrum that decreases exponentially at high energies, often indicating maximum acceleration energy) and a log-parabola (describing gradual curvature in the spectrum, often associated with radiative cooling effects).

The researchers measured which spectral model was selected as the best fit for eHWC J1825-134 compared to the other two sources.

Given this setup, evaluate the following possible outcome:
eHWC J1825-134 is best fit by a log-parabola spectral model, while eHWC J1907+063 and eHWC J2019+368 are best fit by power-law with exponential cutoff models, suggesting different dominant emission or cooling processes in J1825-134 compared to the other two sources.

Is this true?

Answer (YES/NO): NO